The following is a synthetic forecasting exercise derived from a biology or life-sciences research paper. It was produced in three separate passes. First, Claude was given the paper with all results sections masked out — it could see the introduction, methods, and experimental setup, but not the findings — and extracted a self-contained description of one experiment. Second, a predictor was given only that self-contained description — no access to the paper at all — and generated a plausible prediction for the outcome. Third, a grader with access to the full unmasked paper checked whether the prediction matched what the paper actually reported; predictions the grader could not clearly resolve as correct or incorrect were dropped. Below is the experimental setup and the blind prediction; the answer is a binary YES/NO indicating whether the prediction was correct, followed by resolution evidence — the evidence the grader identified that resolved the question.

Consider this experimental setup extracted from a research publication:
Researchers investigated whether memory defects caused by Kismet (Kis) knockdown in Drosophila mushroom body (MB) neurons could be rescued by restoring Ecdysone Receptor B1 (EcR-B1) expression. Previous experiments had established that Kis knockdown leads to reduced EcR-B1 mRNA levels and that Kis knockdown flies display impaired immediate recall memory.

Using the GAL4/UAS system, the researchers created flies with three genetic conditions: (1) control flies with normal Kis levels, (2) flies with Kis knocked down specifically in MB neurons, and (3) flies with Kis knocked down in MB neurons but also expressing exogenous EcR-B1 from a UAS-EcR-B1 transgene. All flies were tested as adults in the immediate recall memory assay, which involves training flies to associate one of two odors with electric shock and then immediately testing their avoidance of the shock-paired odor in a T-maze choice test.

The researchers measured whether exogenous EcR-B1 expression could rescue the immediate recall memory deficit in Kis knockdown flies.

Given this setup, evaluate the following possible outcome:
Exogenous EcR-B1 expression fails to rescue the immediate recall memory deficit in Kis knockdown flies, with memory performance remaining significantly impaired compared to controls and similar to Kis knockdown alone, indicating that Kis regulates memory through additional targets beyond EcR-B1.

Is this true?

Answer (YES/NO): NO